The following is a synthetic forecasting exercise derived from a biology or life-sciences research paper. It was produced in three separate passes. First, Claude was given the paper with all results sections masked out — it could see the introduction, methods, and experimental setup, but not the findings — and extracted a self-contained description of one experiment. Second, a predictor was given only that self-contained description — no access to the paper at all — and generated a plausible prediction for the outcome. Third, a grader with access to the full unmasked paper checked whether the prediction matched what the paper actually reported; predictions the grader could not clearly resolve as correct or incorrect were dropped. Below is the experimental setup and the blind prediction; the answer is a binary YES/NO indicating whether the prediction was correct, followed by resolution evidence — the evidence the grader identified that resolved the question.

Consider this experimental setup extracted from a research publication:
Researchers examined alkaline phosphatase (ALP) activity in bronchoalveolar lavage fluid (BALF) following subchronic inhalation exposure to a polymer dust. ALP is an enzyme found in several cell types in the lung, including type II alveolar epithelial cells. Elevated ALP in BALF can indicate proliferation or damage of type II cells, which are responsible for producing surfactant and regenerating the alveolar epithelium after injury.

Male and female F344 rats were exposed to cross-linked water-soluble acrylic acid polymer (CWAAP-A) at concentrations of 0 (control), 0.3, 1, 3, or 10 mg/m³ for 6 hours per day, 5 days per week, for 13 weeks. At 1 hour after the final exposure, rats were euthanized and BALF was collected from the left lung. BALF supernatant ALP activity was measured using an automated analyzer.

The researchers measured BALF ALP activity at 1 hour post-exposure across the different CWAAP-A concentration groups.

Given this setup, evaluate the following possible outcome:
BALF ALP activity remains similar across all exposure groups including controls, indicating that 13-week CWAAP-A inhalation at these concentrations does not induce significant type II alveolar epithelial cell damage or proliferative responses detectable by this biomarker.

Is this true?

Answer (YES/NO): NO